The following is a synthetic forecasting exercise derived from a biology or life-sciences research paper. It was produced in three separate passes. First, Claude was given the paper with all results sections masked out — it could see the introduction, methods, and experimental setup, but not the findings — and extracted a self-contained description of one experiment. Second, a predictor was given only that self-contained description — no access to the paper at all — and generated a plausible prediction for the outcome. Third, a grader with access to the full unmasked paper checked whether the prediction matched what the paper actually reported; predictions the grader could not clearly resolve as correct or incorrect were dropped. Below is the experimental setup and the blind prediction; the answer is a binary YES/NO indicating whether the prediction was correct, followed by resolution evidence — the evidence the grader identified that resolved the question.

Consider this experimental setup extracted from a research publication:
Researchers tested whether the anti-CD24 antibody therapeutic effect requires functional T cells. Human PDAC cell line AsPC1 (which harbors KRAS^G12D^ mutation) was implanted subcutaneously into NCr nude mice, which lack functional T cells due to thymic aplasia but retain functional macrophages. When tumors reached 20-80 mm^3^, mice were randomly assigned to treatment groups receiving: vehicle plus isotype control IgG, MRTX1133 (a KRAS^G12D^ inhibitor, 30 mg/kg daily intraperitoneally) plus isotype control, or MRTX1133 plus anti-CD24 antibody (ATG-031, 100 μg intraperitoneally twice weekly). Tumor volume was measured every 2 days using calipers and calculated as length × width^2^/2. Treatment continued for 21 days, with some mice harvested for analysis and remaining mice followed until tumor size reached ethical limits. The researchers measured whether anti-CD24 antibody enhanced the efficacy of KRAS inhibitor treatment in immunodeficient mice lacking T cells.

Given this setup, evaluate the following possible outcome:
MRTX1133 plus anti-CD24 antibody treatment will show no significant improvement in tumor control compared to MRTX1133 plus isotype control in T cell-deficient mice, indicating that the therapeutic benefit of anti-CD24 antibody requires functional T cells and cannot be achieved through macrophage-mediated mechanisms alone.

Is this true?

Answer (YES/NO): NO